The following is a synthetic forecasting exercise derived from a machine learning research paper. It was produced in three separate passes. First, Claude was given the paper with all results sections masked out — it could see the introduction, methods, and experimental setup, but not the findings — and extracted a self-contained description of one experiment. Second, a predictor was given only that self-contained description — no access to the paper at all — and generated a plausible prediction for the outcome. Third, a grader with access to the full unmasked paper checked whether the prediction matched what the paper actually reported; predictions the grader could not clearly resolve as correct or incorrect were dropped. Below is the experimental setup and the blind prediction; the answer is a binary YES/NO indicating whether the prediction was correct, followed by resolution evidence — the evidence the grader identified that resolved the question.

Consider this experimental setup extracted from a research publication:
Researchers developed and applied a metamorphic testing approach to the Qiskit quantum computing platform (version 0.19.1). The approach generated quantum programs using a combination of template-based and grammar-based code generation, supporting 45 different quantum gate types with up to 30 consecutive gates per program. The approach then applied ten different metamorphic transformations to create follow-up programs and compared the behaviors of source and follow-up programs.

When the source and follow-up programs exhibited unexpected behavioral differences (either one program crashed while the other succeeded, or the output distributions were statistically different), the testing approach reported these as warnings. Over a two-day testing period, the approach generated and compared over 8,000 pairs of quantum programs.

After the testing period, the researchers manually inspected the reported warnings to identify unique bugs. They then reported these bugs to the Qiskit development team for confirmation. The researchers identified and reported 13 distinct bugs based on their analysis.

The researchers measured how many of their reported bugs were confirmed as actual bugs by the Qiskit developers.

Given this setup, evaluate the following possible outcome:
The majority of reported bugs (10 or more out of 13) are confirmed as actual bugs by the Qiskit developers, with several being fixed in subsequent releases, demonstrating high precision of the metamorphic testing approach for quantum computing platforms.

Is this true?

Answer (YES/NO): NO